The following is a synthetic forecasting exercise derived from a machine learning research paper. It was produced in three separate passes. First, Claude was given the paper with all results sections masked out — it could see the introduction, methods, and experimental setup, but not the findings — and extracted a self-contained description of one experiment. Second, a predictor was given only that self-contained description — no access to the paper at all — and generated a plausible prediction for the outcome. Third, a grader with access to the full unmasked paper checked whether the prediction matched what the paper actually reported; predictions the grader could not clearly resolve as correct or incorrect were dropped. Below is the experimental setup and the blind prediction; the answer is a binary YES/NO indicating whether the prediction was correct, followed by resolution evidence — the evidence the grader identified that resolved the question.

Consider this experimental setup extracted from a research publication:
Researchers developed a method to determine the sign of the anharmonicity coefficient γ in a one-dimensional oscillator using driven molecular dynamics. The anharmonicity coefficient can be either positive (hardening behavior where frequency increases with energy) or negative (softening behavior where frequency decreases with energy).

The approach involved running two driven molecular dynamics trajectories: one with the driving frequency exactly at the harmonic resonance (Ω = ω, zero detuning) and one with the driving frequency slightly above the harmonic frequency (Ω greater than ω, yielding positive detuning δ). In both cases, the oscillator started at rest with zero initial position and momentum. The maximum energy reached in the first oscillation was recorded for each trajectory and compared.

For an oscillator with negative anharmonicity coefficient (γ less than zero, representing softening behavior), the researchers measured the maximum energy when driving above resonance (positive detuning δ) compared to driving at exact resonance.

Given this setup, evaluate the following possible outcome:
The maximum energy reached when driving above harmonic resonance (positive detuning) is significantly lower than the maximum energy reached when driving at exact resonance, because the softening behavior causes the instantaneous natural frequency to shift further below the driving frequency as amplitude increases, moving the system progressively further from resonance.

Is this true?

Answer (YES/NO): NO